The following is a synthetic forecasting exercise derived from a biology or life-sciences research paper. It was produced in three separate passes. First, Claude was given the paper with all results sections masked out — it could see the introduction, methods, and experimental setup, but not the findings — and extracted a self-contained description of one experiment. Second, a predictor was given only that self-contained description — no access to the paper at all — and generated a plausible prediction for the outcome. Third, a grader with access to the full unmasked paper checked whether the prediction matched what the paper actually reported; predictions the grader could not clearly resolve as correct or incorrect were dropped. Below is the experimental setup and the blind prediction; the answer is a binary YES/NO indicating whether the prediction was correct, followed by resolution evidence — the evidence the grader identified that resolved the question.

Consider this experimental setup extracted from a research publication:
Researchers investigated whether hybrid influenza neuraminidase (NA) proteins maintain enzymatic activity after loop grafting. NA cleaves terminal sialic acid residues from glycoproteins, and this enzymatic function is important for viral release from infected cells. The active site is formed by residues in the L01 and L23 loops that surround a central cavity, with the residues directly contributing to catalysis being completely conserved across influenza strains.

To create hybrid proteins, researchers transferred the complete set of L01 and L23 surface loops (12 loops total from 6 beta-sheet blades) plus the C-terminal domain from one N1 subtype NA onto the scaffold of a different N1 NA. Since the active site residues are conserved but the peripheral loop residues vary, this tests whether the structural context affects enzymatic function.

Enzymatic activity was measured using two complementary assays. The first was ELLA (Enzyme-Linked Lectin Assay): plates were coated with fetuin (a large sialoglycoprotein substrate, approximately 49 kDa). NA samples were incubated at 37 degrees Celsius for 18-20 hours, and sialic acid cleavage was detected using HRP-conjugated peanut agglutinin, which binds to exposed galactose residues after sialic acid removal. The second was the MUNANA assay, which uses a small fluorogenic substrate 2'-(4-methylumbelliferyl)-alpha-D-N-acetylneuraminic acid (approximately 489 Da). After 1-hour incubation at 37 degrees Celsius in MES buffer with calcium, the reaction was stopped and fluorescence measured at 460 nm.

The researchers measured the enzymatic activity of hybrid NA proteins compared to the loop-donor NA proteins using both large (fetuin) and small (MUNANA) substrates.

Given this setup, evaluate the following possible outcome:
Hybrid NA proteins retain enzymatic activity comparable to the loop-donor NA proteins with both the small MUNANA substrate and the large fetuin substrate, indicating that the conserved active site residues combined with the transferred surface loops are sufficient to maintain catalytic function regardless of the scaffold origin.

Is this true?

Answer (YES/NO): YES